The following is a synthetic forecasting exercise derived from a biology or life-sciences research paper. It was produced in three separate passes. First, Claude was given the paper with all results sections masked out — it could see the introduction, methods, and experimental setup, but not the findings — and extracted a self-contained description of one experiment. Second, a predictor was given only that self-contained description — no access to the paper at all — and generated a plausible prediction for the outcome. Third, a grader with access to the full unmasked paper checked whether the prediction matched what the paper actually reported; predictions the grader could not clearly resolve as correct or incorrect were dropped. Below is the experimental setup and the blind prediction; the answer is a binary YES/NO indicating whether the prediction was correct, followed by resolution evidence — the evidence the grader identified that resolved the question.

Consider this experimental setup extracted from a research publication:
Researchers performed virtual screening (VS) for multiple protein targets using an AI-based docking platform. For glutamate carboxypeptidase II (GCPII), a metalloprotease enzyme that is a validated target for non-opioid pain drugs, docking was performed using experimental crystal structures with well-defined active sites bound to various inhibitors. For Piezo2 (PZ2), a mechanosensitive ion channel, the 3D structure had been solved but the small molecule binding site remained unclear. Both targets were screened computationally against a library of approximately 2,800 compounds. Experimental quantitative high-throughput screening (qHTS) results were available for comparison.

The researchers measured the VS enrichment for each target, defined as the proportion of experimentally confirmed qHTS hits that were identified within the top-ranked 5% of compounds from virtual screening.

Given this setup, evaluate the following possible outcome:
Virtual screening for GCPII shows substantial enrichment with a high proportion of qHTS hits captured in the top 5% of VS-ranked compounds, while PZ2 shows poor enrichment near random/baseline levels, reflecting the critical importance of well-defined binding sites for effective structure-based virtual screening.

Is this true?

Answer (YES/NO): YES